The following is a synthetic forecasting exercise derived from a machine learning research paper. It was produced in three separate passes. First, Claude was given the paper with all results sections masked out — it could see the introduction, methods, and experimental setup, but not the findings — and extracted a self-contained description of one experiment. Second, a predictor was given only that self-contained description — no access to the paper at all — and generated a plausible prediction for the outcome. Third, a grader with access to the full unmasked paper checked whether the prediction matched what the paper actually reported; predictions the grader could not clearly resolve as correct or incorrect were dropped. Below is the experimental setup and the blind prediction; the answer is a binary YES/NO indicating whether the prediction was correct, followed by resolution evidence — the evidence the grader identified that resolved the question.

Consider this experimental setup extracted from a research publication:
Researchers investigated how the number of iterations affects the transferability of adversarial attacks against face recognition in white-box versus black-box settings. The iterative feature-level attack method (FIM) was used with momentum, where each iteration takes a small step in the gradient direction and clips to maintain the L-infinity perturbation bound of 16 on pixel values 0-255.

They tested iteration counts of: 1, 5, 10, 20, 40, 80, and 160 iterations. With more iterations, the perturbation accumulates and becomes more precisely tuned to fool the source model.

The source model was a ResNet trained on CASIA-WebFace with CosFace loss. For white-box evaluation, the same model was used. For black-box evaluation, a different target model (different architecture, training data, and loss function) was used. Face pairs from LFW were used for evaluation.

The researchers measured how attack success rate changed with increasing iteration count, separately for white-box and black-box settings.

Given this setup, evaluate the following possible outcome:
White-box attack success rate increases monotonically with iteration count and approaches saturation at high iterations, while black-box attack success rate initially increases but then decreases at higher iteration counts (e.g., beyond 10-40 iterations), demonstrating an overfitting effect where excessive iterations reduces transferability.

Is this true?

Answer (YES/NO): NO